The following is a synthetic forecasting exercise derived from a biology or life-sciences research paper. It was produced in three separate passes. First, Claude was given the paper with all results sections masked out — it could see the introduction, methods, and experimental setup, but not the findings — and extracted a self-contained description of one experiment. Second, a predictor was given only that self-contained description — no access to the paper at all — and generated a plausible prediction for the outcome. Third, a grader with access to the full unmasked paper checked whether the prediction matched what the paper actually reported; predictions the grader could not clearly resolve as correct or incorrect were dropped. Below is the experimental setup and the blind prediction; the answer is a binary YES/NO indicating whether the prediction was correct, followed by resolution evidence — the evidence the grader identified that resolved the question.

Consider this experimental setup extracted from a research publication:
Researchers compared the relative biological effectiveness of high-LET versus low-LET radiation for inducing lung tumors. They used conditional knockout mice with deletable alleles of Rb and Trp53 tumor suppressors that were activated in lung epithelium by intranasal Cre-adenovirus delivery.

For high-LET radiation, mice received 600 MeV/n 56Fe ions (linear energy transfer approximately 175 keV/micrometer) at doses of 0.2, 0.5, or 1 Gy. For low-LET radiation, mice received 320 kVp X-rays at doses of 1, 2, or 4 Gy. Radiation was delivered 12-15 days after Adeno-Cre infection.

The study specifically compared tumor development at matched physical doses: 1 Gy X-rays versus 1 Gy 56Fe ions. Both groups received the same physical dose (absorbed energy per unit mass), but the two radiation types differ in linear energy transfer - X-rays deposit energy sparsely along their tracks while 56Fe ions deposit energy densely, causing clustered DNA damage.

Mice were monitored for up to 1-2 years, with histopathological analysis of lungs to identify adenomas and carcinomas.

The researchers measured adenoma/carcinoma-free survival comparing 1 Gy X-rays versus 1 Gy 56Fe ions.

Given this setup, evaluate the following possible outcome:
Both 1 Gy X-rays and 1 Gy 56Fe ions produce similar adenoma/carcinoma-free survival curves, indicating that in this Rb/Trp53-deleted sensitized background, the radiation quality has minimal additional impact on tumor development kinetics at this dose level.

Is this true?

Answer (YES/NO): NO